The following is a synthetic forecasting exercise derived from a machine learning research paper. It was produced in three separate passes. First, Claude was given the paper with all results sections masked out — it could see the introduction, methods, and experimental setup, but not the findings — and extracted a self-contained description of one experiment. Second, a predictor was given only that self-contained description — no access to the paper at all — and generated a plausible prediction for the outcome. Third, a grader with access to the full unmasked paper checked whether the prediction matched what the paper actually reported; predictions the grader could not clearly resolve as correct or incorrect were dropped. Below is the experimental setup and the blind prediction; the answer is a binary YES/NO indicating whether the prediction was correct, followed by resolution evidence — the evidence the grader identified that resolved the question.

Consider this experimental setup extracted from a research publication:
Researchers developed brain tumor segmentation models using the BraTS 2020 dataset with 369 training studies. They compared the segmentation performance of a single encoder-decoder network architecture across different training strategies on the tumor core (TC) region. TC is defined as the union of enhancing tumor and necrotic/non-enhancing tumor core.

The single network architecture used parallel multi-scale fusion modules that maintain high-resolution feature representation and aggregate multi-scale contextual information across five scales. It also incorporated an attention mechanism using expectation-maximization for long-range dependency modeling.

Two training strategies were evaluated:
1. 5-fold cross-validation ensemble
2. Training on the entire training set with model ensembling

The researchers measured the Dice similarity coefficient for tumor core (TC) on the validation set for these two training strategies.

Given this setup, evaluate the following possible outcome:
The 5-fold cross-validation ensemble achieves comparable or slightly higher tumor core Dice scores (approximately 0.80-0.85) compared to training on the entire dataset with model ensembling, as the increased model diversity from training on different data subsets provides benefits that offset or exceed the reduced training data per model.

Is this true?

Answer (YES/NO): NO